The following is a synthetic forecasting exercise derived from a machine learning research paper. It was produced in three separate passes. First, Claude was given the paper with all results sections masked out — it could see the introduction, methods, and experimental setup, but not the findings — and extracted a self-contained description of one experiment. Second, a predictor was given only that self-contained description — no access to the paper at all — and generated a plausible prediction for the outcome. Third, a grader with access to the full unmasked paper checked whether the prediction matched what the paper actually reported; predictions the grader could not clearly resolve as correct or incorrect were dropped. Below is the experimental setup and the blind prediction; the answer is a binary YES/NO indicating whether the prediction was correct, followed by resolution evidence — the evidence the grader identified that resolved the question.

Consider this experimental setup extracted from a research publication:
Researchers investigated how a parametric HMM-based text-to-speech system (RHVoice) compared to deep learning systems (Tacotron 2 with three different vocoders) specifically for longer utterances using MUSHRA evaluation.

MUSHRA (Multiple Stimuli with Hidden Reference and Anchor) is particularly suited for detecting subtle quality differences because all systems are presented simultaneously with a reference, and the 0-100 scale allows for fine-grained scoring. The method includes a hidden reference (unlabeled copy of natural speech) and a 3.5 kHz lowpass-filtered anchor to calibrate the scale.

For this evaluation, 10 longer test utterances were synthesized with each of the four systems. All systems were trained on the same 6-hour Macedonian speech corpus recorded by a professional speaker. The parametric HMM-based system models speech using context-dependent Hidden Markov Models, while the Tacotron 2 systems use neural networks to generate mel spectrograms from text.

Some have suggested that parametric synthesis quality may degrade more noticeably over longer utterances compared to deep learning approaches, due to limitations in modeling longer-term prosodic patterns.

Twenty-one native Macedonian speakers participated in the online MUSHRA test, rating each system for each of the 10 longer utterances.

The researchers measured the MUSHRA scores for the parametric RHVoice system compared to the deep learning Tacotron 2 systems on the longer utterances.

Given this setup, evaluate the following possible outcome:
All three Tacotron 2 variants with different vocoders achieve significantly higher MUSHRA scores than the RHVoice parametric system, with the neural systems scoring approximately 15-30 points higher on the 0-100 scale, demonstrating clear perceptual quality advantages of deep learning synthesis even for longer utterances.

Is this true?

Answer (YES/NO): NO